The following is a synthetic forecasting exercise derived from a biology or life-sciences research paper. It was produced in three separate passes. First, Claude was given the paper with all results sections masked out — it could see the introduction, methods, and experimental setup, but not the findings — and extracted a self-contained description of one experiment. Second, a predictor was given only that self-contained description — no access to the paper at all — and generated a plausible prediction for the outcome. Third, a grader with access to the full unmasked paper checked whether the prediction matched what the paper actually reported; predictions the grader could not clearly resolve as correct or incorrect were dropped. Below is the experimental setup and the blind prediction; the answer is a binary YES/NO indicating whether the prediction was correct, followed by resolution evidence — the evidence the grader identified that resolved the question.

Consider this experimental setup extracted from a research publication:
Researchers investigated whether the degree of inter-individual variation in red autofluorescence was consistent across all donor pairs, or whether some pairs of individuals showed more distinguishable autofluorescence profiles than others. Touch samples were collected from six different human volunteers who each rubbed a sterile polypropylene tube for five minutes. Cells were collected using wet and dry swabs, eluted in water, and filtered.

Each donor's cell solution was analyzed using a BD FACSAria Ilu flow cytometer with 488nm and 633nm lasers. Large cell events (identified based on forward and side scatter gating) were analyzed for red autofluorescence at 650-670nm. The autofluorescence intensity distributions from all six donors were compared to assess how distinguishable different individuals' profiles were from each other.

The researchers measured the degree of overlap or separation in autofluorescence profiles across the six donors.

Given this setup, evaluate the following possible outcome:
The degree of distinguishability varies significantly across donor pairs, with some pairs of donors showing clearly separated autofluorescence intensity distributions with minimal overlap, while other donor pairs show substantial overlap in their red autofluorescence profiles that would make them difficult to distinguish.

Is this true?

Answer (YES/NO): YES